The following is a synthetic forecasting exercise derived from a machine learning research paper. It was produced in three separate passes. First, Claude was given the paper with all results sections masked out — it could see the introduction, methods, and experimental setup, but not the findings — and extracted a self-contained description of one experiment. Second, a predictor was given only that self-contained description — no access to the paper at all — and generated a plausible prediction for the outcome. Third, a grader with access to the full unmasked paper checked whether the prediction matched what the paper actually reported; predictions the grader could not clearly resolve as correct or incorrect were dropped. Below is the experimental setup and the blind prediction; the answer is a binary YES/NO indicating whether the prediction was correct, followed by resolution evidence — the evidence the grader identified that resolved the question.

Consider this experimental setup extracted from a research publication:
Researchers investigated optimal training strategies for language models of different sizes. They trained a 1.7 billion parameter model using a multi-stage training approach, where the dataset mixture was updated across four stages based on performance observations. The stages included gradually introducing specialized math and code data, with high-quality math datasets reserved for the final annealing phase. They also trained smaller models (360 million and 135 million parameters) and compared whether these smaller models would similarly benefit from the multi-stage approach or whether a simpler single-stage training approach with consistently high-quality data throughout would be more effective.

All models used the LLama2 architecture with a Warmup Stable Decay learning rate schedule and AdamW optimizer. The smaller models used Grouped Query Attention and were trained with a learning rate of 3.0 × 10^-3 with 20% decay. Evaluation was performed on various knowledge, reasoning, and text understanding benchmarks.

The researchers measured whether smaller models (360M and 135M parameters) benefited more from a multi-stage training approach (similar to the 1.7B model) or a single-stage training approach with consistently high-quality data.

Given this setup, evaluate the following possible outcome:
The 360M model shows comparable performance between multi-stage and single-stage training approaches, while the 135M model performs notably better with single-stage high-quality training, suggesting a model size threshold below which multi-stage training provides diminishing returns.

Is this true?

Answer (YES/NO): NO